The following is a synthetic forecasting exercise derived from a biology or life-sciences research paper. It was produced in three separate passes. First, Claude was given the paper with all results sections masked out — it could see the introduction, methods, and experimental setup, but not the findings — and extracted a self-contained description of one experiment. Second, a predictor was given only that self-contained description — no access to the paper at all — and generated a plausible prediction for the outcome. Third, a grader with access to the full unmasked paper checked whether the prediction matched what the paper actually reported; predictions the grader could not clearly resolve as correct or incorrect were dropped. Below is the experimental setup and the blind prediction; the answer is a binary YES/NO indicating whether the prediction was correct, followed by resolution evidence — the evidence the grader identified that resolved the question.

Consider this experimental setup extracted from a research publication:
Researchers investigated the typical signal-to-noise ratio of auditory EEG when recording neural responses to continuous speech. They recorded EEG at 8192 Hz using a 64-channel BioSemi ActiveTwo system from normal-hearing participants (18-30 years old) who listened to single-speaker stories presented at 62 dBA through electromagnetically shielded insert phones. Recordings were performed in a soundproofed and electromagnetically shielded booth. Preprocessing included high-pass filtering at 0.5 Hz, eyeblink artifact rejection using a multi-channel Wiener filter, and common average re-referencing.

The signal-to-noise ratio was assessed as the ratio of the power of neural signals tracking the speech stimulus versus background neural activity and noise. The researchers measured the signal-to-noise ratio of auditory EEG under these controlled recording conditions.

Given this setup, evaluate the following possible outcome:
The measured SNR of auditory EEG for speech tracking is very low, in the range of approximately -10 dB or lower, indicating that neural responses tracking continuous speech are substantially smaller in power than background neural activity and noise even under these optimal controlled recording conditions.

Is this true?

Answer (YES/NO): YES